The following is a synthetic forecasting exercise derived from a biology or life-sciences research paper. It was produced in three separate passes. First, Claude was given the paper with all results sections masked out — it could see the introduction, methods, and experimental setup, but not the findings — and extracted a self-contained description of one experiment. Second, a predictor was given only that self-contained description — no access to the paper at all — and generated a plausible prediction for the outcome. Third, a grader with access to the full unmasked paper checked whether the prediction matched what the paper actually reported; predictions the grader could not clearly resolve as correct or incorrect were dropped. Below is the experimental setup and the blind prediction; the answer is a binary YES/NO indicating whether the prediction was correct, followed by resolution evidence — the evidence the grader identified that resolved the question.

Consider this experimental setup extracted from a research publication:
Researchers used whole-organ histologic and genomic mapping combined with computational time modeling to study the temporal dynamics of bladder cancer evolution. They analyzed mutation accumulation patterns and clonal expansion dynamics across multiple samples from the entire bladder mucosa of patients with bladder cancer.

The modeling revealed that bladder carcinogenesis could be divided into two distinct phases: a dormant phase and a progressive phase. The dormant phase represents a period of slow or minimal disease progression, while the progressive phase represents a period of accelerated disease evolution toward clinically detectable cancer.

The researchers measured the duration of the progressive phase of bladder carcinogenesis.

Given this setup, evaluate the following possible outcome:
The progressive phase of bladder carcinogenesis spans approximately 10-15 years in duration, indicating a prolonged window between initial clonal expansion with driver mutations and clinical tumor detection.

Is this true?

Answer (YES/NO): NO